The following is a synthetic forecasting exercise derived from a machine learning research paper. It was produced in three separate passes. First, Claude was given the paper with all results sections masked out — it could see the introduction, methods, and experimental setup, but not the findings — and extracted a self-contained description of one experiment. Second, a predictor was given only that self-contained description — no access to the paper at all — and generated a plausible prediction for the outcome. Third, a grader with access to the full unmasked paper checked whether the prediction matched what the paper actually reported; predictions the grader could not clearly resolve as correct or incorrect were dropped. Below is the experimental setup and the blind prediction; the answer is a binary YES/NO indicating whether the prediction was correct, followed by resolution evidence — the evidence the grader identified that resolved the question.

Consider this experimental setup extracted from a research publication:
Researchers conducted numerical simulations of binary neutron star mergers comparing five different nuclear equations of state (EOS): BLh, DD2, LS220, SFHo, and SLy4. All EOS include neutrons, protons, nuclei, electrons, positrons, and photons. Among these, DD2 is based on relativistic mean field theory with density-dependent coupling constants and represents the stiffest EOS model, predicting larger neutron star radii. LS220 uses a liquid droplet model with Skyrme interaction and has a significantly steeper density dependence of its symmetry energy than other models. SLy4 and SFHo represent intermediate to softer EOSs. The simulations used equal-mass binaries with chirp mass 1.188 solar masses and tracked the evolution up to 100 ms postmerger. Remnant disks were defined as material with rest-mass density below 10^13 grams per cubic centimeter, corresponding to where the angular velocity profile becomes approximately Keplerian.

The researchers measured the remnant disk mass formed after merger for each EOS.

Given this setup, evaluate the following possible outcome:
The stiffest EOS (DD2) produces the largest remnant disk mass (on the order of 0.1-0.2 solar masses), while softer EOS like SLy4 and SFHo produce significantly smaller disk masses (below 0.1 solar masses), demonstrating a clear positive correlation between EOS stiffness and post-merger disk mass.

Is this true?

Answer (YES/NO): NO